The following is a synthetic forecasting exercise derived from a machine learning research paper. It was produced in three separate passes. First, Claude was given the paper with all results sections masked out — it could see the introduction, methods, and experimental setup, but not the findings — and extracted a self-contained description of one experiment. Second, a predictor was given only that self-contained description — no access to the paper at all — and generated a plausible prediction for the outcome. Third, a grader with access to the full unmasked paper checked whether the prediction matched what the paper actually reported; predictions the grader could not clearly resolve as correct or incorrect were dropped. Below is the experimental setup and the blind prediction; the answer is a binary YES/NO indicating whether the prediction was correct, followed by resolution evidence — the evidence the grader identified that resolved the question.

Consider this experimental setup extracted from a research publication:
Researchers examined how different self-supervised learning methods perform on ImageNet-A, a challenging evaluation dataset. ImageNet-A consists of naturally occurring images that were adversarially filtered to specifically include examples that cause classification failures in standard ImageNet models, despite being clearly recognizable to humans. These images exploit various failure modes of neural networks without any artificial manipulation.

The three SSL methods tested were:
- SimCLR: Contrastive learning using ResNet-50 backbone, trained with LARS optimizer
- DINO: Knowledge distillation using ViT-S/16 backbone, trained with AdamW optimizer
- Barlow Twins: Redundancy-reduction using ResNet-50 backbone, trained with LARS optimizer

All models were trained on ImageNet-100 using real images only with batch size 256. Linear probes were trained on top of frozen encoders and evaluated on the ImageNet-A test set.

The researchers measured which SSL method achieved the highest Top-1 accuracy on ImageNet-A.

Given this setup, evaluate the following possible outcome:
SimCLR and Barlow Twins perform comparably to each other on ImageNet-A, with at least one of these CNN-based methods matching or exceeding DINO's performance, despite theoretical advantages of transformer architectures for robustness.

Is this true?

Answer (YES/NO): YES